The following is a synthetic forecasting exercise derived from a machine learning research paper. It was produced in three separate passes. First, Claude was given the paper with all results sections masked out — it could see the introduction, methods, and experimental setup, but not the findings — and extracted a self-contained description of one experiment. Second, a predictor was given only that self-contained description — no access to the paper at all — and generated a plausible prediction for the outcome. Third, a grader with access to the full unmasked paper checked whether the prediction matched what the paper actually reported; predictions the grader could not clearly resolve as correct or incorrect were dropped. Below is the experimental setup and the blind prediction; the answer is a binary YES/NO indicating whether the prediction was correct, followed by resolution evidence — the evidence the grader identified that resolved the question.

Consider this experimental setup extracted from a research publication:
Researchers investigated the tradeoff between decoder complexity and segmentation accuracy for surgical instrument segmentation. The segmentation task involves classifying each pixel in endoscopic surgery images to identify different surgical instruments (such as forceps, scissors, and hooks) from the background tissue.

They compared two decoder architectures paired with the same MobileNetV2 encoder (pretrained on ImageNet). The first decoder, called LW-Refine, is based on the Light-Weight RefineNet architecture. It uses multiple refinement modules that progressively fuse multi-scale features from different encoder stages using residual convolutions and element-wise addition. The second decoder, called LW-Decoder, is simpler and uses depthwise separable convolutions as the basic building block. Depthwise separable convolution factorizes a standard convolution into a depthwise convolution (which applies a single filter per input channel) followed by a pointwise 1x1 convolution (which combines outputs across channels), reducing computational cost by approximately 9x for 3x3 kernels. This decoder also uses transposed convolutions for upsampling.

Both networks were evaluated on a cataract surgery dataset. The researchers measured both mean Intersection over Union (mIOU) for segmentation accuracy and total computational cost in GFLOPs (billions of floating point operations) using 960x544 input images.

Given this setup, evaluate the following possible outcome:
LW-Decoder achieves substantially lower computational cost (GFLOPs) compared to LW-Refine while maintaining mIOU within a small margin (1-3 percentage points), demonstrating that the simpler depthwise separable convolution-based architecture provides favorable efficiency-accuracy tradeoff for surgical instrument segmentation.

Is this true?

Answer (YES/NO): NO